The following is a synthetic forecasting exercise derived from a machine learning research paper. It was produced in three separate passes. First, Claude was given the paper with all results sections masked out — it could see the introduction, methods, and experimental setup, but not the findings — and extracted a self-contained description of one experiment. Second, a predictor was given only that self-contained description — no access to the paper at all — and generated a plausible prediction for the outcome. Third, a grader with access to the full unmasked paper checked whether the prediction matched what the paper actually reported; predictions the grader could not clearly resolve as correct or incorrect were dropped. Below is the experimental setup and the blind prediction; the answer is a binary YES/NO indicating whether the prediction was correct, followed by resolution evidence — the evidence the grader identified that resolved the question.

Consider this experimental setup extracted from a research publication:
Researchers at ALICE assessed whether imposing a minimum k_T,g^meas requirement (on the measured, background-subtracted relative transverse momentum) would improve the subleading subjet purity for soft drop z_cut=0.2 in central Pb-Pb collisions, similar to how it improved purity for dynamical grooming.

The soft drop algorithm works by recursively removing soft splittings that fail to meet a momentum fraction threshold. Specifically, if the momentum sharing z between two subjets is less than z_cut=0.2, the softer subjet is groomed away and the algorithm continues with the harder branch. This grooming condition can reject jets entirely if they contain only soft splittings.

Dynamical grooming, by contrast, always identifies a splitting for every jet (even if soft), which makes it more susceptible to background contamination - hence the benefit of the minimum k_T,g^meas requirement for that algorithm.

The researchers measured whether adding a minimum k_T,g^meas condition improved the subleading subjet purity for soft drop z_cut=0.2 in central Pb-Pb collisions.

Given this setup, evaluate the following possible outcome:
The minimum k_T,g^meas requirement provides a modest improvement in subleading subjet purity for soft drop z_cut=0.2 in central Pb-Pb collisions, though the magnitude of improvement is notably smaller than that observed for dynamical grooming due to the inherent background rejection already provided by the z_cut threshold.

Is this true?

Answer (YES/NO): NO